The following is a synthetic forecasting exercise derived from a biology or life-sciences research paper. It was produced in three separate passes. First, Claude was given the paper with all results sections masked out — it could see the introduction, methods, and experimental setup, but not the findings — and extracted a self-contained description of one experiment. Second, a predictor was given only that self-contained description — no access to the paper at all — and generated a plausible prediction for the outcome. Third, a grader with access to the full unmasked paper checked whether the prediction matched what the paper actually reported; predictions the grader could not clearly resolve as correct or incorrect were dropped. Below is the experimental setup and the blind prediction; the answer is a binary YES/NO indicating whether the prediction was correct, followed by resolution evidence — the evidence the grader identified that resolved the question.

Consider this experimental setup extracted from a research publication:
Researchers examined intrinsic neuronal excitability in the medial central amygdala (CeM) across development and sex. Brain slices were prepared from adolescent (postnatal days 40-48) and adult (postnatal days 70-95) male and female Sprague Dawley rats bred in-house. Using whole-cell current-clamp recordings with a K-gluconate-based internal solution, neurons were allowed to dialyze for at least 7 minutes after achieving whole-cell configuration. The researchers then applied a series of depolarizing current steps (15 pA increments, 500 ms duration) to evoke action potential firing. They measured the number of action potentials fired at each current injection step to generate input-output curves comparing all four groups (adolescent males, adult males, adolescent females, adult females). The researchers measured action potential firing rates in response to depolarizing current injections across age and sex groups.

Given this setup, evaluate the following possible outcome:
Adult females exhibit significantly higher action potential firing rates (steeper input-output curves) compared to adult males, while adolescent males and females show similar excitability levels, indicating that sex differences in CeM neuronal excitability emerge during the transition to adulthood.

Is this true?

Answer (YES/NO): NO